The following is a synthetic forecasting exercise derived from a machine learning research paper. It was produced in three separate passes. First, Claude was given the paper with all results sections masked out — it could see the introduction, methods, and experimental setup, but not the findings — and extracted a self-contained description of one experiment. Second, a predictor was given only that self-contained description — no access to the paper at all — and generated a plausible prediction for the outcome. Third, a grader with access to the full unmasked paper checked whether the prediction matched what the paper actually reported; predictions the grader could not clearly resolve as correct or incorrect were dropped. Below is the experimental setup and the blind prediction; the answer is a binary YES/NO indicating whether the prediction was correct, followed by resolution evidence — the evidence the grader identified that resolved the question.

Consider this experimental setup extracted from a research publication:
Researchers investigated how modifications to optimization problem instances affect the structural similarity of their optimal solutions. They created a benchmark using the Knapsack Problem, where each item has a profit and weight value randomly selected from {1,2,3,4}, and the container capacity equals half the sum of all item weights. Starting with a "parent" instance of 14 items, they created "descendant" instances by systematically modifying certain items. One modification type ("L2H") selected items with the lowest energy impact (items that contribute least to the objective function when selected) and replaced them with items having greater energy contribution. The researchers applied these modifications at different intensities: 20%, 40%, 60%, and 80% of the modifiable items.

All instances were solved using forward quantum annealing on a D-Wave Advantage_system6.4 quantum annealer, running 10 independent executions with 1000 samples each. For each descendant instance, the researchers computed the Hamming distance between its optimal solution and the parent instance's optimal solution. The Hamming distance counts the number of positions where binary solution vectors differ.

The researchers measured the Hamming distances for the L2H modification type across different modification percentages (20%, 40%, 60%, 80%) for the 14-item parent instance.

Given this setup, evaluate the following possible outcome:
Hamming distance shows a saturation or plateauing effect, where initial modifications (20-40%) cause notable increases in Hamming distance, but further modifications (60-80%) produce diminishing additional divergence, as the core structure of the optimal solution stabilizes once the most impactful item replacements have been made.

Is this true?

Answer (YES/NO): NO